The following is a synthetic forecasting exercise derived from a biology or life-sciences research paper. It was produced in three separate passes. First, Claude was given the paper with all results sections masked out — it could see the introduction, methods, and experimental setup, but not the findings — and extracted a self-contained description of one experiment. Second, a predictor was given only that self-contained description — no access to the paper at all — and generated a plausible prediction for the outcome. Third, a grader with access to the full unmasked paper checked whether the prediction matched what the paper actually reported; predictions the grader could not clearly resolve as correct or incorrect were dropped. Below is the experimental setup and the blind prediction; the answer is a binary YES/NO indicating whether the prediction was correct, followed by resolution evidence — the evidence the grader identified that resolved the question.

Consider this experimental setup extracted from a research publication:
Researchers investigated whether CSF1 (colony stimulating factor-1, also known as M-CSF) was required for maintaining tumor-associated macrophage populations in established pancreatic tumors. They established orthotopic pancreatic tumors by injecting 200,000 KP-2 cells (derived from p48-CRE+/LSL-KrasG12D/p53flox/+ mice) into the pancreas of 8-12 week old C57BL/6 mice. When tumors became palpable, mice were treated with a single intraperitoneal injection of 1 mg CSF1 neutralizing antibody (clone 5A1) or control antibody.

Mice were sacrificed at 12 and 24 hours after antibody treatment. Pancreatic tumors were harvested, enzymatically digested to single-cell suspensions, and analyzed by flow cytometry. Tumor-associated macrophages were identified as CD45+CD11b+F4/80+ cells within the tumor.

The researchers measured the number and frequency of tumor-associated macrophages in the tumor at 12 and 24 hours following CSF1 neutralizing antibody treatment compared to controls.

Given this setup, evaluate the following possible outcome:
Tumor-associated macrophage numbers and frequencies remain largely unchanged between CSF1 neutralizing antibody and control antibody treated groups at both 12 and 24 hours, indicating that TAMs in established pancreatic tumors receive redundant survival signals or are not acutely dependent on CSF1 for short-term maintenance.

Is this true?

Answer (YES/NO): YES